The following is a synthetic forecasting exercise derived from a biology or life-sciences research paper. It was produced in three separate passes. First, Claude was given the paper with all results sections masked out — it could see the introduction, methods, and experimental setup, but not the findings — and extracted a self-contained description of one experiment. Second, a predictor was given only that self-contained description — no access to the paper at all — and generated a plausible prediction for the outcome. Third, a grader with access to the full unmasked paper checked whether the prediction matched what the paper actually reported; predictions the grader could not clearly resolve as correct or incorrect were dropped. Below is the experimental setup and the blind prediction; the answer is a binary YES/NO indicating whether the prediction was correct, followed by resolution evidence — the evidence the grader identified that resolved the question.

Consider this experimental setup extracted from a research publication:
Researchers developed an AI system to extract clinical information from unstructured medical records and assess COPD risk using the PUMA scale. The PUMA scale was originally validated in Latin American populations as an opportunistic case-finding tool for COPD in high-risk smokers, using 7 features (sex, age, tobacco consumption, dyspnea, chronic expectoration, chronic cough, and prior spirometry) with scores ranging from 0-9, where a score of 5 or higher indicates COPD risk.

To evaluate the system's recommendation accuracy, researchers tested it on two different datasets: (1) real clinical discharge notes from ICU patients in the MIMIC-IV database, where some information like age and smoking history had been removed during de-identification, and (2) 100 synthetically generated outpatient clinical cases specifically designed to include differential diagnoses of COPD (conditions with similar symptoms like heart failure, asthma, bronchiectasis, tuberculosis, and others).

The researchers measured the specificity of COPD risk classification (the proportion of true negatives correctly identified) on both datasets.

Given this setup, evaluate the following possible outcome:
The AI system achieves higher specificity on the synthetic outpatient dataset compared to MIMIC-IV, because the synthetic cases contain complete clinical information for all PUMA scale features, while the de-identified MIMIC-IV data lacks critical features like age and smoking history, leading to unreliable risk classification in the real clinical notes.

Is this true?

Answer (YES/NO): NO